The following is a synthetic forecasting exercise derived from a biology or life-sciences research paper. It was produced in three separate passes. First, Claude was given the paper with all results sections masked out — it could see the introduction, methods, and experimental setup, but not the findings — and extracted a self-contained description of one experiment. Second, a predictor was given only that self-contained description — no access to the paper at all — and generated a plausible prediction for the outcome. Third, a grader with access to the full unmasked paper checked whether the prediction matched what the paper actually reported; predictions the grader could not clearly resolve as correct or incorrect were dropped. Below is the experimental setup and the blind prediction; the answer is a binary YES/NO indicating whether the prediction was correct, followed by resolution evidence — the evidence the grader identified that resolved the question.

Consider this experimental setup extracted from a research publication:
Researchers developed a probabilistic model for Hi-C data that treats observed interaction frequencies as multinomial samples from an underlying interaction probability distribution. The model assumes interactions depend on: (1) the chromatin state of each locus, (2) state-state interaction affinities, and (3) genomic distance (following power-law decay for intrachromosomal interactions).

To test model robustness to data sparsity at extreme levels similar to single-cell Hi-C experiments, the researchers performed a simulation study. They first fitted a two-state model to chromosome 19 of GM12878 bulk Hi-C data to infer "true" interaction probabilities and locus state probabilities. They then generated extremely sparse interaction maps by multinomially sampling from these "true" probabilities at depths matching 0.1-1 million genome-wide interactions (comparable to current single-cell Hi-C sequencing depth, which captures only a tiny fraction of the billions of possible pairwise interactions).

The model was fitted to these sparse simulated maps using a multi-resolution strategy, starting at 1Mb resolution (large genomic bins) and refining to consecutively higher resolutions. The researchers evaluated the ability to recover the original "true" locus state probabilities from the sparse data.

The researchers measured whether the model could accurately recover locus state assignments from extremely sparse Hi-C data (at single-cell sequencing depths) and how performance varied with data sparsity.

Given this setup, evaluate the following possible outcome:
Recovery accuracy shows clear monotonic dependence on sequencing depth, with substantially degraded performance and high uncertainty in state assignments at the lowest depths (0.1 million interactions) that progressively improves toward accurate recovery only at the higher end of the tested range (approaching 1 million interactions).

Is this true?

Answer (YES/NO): NO